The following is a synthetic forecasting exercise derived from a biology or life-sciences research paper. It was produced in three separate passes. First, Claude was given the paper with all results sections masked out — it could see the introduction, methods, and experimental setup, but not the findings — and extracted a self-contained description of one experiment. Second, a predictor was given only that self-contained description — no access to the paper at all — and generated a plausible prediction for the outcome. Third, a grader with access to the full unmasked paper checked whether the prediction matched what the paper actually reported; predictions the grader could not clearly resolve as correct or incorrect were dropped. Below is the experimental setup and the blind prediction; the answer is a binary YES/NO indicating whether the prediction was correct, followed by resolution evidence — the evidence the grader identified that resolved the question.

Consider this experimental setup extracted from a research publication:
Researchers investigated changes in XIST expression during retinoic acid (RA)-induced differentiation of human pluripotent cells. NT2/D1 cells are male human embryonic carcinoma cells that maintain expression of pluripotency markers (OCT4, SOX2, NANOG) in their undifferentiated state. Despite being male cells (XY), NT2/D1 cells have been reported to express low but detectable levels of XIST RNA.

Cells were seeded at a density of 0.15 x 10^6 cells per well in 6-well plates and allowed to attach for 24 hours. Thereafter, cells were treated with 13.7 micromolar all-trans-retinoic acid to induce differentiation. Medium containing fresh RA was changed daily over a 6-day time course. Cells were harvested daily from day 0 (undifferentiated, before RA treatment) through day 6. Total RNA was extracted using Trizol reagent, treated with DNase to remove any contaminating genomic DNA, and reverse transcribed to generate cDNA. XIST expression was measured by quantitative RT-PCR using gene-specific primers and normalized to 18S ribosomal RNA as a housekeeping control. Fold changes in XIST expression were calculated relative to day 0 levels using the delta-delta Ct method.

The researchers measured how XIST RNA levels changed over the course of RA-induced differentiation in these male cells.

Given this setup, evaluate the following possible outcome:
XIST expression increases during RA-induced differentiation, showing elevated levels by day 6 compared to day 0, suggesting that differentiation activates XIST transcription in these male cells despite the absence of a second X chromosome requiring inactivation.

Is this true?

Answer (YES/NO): YES